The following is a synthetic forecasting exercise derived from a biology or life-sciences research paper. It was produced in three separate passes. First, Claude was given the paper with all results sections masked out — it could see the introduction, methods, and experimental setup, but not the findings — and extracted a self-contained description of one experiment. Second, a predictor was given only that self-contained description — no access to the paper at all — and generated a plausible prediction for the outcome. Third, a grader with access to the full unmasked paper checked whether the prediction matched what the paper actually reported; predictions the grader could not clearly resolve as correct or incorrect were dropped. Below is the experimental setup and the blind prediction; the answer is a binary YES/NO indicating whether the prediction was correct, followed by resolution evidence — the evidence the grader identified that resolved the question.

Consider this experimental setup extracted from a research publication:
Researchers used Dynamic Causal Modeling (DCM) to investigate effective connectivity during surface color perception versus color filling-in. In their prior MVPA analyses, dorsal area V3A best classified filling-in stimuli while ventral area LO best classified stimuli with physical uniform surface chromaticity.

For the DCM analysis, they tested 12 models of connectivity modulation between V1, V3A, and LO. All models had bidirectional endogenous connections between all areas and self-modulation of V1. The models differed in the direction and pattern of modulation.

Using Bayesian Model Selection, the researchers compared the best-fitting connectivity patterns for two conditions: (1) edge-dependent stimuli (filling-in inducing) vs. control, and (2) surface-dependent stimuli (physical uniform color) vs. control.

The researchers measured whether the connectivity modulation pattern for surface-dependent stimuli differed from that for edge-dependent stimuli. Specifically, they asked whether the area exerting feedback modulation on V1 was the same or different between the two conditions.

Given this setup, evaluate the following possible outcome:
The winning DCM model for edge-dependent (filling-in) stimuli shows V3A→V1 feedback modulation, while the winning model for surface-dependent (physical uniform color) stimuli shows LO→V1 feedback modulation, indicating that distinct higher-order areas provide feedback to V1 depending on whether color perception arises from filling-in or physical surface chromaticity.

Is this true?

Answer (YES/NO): YES